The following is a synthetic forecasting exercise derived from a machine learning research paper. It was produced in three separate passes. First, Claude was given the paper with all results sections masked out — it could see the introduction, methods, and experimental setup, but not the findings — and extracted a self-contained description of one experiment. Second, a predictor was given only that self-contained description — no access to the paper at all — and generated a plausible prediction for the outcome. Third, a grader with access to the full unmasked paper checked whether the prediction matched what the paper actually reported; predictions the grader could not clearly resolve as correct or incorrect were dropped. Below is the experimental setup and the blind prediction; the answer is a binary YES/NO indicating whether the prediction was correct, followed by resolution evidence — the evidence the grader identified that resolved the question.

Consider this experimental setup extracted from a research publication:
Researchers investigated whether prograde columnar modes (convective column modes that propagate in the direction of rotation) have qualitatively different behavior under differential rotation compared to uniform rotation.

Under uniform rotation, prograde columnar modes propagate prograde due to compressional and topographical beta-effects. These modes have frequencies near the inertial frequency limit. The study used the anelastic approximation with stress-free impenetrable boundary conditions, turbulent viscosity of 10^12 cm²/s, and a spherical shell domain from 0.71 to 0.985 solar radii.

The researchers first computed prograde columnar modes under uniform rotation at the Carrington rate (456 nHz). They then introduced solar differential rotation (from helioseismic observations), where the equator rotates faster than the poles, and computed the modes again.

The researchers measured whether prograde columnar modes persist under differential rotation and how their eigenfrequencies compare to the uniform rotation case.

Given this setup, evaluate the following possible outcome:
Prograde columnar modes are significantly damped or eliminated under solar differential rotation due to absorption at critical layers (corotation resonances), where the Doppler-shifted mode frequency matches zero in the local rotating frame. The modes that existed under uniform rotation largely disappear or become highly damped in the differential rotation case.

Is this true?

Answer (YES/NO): NO